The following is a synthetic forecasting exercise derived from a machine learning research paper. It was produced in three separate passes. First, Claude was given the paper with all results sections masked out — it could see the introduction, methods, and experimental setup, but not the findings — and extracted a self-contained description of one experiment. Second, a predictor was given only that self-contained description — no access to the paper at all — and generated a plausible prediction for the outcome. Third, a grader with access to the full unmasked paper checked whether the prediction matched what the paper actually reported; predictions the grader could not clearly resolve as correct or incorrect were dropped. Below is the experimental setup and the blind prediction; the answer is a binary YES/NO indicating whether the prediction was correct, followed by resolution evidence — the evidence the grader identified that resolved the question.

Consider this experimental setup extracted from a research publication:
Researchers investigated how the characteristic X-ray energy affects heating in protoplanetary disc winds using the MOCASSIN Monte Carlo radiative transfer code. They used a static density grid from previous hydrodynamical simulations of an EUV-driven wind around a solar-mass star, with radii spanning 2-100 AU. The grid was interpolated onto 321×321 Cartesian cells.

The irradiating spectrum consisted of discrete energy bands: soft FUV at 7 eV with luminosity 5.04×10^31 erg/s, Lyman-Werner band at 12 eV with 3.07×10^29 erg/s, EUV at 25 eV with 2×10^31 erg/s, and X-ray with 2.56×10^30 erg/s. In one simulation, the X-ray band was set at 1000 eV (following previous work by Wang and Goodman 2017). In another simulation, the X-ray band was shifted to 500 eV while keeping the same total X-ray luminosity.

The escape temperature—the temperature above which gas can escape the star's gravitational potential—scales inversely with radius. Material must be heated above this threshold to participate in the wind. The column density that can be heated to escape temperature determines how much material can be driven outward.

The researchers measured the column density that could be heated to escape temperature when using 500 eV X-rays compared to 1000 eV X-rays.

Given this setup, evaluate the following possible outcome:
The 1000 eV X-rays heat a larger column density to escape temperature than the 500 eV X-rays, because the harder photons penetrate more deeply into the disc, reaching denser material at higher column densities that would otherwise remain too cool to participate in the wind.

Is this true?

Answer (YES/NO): NO